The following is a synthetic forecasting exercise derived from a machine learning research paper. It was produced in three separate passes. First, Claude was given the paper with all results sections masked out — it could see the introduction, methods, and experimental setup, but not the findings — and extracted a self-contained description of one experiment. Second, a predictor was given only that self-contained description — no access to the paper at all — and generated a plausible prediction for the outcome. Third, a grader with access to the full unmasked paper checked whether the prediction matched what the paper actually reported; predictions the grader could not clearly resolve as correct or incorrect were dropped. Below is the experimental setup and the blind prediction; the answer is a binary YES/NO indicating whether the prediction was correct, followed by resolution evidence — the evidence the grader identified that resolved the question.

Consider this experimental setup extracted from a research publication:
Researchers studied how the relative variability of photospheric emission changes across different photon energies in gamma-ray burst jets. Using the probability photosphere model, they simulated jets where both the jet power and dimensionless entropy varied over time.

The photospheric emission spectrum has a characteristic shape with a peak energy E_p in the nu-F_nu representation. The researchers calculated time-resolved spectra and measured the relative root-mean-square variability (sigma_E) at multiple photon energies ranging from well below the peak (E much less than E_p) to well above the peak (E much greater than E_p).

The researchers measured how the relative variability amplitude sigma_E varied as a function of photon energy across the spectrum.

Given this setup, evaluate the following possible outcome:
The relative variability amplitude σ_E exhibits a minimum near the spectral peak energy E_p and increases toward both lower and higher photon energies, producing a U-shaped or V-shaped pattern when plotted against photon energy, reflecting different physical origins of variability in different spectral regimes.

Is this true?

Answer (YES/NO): NO